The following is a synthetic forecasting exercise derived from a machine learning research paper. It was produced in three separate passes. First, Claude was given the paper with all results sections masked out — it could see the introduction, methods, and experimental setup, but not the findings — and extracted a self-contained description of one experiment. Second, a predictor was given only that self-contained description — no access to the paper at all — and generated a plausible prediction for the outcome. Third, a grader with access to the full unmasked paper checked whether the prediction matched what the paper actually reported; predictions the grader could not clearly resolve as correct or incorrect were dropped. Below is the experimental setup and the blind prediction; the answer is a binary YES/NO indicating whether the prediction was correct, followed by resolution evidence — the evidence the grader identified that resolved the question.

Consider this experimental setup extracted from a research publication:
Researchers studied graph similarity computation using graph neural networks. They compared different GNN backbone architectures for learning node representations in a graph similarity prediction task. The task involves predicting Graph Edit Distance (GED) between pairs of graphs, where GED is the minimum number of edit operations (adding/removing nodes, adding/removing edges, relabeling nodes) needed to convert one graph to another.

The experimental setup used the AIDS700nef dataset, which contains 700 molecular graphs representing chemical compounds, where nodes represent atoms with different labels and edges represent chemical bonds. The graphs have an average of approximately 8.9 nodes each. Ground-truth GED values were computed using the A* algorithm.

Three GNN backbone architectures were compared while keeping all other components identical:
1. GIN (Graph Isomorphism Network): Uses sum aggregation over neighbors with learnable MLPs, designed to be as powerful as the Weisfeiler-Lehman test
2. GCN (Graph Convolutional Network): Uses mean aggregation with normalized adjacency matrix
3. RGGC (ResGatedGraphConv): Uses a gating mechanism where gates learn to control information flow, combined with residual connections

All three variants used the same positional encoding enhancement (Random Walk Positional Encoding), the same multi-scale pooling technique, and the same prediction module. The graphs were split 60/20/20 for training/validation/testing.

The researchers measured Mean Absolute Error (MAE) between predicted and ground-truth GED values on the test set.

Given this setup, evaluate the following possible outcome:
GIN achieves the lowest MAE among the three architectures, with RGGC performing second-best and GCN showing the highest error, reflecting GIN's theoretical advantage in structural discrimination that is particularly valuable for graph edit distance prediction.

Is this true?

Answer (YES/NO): NO